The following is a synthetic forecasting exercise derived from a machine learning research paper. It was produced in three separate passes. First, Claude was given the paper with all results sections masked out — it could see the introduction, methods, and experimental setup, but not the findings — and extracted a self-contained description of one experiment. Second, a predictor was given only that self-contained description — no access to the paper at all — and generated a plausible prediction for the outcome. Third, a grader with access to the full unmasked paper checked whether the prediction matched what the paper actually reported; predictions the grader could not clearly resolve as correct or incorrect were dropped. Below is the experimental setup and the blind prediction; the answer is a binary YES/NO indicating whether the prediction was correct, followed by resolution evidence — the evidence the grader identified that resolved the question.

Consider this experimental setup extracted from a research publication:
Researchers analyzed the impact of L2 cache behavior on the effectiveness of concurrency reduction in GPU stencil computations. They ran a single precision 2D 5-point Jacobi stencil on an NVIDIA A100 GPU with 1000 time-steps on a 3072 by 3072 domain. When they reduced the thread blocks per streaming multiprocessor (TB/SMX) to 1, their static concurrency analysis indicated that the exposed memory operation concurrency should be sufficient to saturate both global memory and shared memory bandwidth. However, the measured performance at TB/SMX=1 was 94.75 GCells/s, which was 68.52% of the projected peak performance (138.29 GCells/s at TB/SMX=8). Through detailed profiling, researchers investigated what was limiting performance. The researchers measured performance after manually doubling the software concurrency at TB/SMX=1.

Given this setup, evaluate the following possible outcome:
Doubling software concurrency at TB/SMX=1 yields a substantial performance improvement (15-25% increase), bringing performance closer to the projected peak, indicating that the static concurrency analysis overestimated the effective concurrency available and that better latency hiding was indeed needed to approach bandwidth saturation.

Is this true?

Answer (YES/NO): NO